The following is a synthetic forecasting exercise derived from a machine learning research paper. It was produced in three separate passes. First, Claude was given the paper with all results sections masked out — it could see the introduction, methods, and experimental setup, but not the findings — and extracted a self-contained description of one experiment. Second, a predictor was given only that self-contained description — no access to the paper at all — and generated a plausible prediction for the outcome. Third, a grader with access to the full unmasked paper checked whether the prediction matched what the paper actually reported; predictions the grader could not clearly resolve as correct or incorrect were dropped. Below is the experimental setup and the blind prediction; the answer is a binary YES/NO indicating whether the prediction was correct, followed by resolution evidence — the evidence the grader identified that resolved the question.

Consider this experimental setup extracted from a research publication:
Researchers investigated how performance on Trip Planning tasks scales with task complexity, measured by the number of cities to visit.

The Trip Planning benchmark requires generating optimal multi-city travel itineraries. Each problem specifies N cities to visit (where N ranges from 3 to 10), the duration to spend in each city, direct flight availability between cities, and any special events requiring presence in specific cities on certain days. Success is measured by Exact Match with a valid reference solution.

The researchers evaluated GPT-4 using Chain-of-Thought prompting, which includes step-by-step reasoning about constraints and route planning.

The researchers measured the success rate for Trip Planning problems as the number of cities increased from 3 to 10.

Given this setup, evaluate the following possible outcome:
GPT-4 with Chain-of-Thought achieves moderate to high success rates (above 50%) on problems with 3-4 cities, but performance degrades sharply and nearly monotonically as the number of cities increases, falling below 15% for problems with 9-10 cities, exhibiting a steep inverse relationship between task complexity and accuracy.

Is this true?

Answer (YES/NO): NO